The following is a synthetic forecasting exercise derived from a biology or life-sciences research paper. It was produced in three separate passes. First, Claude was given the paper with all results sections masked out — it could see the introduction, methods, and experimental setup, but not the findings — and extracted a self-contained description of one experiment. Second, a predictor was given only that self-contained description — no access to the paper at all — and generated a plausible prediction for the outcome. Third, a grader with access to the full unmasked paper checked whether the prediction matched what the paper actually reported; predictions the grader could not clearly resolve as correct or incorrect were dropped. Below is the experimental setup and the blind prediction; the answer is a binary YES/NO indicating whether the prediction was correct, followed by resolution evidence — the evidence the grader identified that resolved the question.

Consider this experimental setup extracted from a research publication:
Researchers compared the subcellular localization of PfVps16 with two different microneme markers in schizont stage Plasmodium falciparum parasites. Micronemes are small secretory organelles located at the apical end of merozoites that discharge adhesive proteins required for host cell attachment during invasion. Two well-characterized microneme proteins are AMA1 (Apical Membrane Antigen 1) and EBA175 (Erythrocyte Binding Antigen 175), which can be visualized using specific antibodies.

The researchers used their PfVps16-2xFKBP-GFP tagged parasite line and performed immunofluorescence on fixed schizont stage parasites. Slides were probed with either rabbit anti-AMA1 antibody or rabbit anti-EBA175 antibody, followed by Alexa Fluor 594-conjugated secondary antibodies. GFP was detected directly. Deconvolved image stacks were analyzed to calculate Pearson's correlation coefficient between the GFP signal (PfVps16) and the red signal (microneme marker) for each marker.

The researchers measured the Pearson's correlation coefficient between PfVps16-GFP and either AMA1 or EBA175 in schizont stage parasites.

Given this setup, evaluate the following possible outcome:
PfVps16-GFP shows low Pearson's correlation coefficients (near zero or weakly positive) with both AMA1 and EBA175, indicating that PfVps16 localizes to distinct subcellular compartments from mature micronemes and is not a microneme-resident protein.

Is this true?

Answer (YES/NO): NO